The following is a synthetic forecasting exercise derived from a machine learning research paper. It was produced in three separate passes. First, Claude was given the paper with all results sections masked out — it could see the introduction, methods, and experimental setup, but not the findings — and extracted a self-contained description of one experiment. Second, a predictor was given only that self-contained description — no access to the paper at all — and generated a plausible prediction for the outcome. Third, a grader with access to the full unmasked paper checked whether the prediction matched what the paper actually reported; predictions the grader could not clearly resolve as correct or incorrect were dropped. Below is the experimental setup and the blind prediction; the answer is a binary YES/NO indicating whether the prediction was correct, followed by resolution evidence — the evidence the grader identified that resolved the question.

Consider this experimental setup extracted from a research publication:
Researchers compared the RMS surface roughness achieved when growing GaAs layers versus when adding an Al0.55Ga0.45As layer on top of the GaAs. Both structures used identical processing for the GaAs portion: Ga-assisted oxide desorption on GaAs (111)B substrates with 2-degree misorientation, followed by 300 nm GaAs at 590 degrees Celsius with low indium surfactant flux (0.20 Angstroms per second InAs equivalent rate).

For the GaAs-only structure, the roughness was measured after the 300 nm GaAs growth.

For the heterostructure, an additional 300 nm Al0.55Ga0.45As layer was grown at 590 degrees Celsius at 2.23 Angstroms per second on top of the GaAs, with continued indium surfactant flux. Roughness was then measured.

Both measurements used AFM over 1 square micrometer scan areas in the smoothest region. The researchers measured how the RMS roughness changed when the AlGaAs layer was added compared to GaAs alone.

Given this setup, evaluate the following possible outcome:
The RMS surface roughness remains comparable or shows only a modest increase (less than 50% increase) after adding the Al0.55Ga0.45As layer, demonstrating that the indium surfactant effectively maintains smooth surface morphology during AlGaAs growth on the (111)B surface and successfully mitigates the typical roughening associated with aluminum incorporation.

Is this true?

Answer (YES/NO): NO